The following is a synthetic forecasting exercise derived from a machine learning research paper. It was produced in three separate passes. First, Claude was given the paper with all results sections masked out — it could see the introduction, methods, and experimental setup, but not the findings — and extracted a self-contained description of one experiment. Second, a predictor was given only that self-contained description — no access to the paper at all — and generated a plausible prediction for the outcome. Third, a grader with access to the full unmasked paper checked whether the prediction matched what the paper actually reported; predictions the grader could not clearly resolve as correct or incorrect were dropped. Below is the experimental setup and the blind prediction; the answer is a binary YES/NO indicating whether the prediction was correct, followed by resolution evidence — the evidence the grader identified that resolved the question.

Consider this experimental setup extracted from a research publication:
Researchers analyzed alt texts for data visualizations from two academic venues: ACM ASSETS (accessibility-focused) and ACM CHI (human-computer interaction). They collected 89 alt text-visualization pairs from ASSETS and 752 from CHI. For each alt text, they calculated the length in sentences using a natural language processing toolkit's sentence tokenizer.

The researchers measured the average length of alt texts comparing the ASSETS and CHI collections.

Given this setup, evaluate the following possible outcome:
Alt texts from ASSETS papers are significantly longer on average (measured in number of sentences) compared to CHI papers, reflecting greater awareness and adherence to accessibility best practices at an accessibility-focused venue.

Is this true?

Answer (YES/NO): YES